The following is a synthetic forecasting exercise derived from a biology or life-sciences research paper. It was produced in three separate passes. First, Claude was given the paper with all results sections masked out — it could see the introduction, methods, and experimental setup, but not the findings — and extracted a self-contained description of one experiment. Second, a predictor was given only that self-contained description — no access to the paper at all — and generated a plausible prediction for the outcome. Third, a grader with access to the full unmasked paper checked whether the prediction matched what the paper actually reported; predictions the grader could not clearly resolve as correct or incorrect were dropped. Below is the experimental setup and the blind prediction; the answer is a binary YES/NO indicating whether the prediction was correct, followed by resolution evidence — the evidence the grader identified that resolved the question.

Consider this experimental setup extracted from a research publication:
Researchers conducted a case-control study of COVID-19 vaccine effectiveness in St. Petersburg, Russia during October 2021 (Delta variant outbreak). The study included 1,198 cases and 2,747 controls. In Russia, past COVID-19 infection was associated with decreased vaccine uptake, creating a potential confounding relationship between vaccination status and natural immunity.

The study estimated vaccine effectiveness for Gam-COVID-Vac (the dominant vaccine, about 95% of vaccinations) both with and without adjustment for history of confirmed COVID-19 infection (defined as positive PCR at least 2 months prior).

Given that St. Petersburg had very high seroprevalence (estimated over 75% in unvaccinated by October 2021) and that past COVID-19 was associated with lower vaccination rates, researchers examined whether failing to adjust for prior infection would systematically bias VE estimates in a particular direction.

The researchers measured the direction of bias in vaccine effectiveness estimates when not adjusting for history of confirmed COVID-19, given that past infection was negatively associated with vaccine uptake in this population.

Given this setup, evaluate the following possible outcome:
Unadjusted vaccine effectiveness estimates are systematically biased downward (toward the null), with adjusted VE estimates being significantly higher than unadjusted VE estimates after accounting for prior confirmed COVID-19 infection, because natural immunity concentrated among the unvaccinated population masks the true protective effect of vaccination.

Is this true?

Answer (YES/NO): YES